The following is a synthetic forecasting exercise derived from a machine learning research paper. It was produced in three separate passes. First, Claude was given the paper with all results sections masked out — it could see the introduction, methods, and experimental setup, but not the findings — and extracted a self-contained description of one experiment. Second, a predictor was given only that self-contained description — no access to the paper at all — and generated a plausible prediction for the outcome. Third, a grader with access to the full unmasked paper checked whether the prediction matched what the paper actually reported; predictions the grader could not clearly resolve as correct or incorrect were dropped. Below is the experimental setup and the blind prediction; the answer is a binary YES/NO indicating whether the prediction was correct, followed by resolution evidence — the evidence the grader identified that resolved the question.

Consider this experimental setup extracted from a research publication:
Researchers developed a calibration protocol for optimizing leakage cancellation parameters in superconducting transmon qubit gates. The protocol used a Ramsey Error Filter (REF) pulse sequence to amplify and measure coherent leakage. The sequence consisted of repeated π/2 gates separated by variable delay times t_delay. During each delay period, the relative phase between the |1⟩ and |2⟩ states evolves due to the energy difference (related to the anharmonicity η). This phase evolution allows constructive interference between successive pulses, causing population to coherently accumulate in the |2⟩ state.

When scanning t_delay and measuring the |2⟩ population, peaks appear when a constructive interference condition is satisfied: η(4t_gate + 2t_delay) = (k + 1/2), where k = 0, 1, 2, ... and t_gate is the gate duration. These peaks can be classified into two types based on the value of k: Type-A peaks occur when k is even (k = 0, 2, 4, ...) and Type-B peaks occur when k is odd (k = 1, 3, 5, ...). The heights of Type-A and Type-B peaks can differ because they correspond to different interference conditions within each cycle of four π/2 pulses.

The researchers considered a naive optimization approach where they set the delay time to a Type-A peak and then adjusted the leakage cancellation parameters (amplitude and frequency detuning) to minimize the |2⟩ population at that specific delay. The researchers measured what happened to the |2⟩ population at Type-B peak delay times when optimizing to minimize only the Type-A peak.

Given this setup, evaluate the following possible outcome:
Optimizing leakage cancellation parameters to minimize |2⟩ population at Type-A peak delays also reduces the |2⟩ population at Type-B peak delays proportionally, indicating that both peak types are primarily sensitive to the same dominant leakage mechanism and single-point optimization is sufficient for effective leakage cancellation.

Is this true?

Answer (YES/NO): NO